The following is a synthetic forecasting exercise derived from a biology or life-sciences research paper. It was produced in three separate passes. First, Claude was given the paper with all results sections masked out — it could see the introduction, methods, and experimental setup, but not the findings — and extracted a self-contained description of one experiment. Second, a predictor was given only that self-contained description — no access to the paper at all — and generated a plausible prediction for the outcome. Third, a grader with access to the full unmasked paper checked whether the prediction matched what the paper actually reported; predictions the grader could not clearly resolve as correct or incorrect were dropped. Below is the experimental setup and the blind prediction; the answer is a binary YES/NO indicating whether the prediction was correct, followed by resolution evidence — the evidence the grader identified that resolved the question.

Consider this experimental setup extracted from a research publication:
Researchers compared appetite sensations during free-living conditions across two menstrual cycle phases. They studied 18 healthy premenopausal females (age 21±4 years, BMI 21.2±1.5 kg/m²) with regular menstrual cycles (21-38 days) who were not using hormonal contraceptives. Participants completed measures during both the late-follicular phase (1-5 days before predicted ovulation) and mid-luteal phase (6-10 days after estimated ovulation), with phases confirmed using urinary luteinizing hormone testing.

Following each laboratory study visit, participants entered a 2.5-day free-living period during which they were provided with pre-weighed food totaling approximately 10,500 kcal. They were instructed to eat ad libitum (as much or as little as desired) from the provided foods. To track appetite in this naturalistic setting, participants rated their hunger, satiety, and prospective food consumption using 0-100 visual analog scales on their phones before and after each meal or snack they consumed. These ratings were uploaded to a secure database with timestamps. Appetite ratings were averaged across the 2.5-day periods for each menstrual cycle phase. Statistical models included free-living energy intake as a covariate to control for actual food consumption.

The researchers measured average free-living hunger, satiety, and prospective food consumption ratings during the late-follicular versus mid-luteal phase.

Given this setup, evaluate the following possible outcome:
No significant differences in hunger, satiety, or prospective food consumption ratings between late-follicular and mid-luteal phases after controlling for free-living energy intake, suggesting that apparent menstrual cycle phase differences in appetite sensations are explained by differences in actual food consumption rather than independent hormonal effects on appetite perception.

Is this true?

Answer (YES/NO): YES